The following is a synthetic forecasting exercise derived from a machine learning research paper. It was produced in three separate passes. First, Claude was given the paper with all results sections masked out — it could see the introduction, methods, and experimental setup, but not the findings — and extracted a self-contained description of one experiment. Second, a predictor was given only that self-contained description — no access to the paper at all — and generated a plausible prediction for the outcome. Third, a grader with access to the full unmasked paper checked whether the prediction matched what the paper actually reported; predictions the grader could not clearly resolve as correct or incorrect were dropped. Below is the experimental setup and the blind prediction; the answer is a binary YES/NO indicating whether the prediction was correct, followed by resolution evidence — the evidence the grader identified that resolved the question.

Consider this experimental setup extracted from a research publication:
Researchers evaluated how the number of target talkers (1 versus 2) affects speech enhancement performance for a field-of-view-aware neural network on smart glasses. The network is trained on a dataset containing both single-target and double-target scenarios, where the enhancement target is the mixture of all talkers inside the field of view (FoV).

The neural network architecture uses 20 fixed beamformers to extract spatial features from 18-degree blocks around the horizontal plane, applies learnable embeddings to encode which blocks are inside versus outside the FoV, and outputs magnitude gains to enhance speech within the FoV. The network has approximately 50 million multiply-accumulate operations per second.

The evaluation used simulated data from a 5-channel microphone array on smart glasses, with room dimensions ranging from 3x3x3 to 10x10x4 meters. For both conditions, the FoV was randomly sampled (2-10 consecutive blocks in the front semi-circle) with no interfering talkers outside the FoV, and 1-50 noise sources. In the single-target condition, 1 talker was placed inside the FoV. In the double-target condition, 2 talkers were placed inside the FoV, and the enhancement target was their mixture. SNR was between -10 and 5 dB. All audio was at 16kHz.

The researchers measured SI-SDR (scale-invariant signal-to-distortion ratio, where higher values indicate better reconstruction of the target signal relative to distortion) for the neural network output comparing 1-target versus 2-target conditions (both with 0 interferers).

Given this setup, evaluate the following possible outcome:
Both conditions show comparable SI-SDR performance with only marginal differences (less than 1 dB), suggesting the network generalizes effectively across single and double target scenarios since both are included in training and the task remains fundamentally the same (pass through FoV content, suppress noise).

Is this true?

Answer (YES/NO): NO